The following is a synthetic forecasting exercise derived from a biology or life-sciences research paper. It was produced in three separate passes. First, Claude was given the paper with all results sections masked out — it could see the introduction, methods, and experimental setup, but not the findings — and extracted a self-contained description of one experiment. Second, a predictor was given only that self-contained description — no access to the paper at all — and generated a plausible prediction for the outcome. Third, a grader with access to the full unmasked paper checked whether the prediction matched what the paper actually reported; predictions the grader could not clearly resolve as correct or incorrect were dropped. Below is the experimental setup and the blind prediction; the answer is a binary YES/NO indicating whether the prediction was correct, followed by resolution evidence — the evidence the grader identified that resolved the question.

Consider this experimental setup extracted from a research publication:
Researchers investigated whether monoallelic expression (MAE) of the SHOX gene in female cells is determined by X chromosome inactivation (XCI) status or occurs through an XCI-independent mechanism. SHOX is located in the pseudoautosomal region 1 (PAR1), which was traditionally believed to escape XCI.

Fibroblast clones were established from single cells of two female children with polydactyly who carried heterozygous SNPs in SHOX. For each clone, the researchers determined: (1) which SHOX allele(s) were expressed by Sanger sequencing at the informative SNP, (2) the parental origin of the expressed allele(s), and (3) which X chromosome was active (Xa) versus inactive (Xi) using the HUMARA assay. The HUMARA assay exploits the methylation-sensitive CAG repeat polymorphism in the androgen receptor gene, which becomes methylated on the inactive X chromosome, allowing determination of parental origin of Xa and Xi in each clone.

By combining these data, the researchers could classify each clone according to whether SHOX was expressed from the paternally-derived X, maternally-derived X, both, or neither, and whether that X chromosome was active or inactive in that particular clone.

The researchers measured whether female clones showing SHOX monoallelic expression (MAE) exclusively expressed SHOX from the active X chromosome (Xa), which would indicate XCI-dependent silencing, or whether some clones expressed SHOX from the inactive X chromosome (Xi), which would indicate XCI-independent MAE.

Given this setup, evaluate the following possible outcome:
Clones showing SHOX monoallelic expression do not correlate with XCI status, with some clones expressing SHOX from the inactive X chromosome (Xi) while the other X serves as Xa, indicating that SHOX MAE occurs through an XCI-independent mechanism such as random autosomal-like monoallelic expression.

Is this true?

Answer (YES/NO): YES